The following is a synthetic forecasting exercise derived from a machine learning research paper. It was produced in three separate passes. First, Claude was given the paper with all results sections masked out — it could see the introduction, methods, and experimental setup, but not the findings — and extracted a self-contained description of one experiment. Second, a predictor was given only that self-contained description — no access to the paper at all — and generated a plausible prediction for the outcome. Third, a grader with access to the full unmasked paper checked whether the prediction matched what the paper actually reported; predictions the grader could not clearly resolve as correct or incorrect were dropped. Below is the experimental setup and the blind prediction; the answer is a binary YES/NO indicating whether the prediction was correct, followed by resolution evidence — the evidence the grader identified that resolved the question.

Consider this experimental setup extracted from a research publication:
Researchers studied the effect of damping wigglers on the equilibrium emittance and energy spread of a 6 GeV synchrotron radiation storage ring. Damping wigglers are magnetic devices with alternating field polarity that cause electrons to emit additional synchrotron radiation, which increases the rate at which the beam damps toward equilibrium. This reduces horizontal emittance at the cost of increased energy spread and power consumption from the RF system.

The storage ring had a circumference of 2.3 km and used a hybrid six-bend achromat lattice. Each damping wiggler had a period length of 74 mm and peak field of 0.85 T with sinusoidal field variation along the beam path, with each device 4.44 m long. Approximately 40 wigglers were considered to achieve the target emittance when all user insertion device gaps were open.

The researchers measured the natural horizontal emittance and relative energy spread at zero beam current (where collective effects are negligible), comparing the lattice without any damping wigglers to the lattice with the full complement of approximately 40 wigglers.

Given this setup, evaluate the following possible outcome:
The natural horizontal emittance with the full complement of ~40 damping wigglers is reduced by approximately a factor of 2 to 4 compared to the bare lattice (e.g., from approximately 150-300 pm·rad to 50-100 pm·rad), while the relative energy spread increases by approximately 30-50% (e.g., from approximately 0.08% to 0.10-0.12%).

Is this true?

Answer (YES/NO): NO